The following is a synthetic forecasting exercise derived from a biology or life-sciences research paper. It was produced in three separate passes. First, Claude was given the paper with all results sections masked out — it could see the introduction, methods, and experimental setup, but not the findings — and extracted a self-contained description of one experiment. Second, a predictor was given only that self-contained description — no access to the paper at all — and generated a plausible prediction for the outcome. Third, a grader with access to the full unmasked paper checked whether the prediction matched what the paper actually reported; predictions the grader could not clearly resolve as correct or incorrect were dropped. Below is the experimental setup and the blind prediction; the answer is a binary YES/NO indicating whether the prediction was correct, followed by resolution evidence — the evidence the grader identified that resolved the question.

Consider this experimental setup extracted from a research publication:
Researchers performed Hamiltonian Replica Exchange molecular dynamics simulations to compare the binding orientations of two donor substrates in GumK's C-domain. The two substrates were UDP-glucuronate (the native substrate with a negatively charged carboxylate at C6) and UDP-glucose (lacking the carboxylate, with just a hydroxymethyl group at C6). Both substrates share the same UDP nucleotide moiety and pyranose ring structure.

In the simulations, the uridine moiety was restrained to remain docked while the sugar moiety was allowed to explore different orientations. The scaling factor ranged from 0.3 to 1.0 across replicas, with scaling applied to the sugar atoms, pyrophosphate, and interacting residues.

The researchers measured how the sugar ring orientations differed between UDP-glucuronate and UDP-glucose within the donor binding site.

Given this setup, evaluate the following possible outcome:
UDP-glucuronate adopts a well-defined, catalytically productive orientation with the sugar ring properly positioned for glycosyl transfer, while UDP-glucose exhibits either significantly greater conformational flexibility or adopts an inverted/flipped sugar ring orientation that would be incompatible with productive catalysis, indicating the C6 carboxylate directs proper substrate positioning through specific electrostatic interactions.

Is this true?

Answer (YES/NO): NO